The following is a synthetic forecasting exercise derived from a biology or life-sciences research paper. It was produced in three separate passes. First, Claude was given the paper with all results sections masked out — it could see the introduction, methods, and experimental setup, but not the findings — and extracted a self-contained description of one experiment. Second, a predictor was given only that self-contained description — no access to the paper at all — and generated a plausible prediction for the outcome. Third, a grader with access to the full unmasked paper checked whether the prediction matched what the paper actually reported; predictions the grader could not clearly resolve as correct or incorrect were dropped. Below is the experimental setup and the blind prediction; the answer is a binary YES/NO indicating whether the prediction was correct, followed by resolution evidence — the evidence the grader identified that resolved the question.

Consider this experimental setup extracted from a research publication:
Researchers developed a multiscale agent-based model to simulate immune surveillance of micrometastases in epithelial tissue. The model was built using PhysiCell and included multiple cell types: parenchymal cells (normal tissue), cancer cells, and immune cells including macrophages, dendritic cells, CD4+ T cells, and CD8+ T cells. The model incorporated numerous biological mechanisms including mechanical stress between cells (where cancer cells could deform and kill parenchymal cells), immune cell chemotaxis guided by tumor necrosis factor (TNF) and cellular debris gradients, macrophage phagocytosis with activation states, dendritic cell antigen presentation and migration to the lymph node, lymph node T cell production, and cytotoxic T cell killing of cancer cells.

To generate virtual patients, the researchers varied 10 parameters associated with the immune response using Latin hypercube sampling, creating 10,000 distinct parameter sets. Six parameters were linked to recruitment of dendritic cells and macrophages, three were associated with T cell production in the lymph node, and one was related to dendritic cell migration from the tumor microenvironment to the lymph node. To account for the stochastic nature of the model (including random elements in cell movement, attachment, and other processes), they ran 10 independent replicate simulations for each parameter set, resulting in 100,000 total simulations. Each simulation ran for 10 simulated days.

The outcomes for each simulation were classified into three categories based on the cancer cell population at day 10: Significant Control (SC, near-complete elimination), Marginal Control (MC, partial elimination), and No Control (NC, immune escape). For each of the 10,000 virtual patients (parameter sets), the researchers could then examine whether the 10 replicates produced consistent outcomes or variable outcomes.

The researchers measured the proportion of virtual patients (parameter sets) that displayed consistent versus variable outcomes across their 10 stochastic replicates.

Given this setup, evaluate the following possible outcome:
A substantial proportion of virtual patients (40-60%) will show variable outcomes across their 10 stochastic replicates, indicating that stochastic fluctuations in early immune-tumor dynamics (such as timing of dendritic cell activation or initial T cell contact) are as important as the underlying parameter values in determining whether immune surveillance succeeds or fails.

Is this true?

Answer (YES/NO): YES